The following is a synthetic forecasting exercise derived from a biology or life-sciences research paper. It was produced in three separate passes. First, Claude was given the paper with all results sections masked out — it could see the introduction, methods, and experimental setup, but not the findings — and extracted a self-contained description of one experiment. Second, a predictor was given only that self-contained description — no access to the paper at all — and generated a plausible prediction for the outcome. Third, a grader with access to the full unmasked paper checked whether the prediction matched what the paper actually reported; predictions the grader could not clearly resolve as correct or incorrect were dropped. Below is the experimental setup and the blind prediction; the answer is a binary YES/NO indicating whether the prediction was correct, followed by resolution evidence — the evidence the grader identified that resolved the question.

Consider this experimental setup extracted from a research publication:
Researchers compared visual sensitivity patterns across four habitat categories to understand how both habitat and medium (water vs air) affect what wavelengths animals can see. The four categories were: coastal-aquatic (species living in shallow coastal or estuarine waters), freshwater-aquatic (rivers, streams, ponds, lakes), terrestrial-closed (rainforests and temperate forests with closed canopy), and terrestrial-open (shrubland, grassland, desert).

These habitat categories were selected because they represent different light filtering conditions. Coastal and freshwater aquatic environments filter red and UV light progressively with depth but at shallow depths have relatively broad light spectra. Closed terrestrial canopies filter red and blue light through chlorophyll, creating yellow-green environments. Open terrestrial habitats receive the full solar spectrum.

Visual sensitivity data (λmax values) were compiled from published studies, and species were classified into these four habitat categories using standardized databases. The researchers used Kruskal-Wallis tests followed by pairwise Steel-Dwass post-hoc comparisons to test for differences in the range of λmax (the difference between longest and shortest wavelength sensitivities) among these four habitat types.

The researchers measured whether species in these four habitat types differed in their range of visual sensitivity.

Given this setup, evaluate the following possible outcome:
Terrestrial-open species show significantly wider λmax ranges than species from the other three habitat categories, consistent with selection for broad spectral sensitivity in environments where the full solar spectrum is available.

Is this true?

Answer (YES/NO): NO